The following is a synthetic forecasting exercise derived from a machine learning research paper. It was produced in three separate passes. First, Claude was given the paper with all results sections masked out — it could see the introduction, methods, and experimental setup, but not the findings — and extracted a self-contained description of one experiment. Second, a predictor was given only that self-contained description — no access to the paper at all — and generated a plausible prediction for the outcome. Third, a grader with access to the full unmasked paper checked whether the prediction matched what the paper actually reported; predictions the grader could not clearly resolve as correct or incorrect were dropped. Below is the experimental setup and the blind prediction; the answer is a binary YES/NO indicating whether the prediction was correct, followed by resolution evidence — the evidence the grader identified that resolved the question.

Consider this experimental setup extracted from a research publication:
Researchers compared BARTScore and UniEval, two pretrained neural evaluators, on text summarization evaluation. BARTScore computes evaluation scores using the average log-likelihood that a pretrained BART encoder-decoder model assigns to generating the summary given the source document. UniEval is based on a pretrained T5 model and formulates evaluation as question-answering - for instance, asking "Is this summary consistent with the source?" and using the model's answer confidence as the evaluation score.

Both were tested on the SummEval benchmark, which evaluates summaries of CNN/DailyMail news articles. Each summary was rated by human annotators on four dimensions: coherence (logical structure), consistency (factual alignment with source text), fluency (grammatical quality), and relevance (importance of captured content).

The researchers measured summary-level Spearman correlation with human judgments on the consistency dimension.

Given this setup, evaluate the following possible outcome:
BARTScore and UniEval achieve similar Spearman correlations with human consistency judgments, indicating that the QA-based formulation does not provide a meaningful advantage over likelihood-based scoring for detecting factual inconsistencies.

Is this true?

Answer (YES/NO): NO